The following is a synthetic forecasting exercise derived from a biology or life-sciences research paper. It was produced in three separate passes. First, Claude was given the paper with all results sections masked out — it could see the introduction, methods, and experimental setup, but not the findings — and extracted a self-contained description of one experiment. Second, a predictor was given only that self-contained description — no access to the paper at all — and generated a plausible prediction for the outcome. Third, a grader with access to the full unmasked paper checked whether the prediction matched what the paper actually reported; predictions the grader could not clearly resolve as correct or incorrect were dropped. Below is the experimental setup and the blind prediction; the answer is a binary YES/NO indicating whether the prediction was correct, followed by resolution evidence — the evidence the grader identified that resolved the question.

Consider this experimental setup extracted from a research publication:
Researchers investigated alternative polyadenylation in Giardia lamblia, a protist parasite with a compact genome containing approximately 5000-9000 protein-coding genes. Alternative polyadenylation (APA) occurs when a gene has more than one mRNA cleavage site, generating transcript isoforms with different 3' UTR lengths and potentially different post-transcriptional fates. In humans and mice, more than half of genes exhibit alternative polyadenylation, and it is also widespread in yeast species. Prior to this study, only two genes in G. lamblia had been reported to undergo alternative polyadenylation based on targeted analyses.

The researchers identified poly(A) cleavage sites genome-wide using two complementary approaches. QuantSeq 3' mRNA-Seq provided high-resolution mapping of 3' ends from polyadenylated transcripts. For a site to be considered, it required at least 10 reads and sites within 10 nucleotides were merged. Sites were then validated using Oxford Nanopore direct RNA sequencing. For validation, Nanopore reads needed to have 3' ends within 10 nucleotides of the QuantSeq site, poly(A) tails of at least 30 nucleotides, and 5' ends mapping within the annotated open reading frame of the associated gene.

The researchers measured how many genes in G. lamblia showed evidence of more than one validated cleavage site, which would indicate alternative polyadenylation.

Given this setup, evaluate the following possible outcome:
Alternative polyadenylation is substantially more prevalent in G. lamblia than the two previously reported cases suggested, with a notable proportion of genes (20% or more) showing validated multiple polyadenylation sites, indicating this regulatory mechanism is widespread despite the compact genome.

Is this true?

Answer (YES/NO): NO